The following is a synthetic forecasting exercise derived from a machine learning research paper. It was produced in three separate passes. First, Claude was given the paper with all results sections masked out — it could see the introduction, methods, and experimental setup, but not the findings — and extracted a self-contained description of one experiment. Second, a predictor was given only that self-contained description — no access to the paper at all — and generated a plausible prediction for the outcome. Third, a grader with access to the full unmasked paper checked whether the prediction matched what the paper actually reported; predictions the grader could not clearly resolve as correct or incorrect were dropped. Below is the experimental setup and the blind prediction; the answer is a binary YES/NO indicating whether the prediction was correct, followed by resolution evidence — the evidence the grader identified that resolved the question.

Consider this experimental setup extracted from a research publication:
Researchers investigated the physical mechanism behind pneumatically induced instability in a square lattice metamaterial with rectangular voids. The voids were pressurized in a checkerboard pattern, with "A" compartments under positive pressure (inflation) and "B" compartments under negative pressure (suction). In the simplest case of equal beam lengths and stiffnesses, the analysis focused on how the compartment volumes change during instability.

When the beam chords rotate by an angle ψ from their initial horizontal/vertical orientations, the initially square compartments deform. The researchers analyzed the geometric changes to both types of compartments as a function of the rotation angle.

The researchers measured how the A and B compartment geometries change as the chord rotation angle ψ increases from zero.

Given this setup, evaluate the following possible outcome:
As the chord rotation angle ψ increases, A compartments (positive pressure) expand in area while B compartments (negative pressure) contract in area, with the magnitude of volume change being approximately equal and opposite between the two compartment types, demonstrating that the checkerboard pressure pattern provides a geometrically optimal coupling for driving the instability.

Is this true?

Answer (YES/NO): NO